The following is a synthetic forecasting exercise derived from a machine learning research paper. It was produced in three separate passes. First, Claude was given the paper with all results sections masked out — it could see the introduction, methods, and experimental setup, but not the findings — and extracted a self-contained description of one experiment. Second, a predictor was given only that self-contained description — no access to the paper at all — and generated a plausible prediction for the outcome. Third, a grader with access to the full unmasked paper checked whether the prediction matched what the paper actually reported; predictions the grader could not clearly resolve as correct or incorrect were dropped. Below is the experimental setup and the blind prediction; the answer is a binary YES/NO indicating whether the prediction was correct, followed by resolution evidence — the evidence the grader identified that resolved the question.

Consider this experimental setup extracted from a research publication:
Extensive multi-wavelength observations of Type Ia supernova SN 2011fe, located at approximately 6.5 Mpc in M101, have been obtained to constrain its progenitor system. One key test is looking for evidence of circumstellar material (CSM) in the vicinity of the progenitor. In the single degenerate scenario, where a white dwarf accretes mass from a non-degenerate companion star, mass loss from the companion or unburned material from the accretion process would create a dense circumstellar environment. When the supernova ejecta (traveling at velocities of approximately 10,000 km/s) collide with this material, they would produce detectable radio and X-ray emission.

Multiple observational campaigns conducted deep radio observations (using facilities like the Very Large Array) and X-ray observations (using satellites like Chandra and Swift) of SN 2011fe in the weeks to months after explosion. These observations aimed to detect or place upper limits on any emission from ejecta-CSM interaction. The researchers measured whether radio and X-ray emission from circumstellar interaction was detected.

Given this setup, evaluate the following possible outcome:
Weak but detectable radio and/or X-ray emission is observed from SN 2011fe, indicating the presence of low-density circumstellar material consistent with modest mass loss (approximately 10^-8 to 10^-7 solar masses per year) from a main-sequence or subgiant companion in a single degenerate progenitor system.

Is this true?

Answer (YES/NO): NO